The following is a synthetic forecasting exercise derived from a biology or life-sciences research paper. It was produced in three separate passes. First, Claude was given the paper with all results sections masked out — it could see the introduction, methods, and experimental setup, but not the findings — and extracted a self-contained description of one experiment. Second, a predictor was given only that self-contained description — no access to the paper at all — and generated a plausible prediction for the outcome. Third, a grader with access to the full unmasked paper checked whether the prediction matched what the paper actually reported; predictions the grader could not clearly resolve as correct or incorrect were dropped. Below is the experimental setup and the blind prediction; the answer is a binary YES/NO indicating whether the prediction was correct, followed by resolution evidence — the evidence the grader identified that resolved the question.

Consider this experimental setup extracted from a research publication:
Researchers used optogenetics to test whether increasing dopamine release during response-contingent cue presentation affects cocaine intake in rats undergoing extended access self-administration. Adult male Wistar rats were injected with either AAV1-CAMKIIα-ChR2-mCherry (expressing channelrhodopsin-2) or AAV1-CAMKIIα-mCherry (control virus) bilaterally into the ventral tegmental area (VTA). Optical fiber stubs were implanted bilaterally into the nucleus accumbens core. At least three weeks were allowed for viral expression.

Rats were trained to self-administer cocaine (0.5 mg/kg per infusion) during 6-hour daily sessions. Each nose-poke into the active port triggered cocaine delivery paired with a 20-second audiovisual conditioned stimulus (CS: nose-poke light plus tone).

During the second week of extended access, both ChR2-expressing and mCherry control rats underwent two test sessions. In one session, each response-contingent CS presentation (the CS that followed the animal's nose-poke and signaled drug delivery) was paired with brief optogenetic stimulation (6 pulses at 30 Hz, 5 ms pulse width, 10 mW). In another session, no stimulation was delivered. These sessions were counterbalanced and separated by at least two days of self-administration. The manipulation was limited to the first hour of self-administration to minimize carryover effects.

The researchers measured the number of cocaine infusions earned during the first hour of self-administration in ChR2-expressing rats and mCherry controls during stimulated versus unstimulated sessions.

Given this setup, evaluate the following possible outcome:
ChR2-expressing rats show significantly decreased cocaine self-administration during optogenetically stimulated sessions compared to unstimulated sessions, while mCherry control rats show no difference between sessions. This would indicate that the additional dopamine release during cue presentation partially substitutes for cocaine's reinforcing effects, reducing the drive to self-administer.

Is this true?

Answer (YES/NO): NO